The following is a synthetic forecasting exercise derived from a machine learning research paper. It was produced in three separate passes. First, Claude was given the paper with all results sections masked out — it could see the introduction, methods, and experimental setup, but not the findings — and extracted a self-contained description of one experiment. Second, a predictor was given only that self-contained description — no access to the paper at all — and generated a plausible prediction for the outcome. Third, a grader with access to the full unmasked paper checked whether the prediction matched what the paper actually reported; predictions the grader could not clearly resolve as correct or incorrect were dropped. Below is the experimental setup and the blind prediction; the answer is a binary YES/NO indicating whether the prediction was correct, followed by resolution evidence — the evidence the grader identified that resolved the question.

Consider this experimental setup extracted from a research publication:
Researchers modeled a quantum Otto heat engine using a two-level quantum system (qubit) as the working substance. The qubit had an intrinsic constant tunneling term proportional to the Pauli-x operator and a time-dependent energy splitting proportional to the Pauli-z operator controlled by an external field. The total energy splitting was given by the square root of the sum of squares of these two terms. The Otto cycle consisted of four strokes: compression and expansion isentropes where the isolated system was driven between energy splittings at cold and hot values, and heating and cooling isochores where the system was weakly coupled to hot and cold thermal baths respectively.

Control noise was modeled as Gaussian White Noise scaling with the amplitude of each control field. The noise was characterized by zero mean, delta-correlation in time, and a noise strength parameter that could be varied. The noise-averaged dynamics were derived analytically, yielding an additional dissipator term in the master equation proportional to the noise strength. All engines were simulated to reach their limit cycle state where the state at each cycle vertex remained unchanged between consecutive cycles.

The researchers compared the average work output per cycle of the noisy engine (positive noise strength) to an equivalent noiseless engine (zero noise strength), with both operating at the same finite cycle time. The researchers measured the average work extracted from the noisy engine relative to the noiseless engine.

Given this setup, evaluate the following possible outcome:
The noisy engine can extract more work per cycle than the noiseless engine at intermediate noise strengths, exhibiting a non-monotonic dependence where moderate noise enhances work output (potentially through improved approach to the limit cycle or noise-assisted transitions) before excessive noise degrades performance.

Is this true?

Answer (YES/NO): NO